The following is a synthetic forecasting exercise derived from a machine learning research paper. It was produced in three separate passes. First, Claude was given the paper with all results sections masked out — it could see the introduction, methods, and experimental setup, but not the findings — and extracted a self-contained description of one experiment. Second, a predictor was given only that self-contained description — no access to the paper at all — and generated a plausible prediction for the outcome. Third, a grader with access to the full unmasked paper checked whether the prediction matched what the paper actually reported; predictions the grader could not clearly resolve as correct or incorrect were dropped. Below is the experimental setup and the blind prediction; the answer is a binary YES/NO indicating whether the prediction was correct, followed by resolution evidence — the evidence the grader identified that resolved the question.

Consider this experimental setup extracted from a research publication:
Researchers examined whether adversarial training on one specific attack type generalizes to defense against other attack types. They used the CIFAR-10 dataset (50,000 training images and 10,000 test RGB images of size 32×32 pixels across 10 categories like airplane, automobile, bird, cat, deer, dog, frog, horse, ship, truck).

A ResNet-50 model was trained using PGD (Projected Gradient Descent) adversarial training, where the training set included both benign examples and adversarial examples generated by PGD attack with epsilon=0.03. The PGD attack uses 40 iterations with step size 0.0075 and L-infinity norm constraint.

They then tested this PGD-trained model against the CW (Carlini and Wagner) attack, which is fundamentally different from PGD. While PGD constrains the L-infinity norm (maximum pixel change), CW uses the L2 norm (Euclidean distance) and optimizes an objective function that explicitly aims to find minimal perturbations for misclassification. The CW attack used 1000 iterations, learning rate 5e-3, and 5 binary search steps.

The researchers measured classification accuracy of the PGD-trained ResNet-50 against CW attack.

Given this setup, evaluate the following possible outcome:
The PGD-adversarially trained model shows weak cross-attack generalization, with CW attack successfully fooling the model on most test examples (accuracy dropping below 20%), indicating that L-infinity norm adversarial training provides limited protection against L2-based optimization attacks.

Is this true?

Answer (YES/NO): NO